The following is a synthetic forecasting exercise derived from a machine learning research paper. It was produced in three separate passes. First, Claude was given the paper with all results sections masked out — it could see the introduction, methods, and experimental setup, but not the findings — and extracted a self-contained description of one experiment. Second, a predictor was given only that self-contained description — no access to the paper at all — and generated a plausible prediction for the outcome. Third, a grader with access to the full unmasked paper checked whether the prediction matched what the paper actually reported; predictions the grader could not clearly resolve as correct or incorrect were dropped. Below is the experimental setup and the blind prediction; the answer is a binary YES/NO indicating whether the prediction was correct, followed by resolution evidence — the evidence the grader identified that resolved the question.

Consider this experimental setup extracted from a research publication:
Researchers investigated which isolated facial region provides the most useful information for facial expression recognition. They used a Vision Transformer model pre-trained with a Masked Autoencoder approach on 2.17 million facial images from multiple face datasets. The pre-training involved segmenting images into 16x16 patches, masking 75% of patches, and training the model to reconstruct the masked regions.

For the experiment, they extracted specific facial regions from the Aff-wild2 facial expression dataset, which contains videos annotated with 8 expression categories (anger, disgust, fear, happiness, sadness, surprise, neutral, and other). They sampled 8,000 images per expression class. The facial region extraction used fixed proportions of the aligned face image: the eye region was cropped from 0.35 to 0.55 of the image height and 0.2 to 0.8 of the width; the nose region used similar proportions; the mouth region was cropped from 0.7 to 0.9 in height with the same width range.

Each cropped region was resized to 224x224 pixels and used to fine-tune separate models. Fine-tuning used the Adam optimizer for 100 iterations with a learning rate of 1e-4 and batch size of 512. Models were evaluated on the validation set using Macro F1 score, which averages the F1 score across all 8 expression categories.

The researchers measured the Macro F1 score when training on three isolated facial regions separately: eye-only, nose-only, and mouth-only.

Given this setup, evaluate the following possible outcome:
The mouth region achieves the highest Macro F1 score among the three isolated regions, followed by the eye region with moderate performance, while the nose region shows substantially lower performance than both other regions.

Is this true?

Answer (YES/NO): NO